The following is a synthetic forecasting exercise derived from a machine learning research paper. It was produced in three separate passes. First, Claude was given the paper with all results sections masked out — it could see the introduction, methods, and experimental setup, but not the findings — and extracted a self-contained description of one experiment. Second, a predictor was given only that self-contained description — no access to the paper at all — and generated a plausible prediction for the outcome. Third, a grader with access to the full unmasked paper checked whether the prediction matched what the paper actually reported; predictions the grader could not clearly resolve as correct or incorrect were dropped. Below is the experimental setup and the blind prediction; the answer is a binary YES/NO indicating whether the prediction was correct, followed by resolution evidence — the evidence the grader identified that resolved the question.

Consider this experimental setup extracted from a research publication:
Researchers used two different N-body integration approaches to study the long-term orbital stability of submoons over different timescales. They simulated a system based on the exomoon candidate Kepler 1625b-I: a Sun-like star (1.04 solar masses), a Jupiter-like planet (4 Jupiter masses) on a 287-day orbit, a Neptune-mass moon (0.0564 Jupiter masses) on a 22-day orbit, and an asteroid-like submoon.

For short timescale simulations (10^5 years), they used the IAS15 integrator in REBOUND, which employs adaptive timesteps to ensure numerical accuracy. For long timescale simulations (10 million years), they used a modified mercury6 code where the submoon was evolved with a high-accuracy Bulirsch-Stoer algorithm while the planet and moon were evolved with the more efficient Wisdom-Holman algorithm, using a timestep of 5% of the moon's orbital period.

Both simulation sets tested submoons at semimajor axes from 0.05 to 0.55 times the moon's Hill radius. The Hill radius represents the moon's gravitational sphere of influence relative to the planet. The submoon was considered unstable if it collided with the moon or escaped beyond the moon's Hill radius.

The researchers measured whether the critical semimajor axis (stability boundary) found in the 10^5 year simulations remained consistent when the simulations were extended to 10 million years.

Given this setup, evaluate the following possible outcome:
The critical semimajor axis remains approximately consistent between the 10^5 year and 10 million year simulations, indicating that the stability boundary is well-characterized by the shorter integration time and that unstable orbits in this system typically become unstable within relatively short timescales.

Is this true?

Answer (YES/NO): YES